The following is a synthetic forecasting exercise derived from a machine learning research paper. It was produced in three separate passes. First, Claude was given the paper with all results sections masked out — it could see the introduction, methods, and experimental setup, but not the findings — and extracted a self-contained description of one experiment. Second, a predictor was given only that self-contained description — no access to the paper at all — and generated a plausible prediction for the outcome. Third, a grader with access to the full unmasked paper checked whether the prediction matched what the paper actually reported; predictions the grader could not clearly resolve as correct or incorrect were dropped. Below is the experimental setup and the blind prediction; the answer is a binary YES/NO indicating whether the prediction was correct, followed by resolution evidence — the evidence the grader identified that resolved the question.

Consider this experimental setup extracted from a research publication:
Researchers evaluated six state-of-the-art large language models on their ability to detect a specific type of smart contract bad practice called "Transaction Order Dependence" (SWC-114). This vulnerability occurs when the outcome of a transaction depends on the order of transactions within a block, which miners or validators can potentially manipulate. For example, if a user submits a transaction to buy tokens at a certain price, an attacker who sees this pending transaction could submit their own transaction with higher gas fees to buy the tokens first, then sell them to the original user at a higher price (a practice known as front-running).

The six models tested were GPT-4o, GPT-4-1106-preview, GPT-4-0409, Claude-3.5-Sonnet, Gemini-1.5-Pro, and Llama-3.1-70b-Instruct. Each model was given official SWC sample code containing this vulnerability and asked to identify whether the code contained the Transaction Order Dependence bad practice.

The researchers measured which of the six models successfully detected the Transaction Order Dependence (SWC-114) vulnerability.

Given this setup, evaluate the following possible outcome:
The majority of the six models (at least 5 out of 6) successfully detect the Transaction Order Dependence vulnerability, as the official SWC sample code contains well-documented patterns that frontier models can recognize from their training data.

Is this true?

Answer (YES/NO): NO